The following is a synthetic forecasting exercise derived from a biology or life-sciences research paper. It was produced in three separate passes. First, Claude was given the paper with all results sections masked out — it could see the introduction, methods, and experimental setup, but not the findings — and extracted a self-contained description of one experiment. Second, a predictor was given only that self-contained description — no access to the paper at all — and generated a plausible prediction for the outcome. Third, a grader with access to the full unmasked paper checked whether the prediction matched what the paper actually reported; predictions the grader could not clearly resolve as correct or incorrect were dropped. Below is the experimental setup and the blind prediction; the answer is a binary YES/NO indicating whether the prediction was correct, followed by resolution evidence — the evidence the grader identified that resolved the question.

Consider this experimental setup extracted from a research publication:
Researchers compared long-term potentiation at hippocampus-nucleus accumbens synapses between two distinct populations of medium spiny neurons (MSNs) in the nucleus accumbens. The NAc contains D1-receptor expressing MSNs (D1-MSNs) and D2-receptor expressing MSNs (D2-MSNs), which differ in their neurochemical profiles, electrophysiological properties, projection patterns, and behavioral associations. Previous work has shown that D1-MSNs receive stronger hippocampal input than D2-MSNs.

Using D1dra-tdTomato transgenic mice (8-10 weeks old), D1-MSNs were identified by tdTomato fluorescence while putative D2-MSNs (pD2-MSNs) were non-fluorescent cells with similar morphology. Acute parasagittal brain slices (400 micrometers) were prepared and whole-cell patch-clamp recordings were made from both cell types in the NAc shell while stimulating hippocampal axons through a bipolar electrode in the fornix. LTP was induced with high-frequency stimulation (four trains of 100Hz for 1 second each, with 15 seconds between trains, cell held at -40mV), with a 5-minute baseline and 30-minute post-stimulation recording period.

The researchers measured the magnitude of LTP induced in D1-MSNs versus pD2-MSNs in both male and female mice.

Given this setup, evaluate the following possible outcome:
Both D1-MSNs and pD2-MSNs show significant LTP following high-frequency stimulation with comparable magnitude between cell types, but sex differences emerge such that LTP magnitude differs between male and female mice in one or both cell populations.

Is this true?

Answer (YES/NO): NO